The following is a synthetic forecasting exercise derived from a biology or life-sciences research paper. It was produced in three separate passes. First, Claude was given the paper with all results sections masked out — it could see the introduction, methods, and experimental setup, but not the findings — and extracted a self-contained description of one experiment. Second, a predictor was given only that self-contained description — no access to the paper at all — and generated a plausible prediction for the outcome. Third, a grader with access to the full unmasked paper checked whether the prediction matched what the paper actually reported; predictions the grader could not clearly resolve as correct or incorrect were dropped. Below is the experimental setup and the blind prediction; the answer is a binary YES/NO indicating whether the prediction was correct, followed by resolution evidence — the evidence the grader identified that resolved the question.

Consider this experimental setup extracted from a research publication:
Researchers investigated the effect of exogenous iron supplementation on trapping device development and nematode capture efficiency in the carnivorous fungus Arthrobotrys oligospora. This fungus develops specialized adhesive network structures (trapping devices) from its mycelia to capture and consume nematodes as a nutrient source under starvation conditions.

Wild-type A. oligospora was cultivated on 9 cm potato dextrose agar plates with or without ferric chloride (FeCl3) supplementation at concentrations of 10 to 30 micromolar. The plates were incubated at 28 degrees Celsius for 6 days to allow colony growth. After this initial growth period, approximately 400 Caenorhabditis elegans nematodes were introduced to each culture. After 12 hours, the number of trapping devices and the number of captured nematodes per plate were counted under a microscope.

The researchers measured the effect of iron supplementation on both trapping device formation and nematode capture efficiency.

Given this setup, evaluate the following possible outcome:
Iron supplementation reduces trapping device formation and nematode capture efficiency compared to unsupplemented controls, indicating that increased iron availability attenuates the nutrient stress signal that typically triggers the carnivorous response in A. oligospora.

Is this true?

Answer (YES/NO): NO